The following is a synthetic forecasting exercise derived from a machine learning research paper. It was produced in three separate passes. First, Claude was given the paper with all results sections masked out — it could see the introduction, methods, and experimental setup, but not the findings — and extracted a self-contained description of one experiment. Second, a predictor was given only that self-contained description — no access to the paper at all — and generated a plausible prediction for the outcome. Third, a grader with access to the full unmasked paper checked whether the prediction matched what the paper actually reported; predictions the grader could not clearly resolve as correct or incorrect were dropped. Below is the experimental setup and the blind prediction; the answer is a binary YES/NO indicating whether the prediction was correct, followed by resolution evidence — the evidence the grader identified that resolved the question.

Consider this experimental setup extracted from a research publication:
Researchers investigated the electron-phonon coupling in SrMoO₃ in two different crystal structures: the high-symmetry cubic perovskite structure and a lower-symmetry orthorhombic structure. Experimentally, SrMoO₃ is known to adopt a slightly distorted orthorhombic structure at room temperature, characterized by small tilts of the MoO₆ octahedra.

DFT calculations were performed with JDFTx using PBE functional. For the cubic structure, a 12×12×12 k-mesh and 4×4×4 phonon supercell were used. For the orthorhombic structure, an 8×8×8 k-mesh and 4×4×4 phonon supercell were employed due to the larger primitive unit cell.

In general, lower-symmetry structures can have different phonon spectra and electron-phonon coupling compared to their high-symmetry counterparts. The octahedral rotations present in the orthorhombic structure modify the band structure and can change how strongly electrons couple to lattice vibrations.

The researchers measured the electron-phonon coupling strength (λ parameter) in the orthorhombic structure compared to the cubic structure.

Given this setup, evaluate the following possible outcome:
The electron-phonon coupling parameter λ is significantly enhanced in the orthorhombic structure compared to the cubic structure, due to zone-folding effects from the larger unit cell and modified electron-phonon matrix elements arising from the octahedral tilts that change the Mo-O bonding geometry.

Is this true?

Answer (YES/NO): NO